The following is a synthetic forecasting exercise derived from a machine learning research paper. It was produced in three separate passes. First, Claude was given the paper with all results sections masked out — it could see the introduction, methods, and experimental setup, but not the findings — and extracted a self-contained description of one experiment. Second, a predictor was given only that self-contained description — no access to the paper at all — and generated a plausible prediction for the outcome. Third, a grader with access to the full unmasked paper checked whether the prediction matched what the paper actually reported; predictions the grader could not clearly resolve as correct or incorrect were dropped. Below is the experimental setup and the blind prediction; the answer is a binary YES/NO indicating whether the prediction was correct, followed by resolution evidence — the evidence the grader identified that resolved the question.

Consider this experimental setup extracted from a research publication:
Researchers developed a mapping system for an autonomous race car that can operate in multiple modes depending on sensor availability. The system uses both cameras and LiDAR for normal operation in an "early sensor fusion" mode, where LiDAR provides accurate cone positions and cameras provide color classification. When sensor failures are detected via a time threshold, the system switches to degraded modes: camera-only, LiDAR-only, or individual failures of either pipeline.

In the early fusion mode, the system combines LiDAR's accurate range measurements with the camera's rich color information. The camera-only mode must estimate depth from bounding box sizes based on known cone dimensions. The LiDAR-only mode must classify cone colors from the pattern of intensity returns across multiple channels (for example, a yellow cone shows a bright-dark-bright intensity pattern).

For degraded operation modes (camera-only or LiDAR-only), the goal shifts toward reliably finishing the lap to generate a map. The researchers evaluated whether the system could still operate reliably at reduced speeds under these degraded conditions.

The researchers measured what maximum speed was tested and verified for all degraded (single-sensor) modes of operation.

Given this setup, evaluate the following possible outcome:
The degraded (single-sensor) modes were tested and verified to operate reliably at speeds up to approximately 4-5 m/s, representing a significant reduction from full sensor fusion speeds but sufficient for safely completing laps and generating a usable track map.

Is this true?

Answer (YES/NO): YES